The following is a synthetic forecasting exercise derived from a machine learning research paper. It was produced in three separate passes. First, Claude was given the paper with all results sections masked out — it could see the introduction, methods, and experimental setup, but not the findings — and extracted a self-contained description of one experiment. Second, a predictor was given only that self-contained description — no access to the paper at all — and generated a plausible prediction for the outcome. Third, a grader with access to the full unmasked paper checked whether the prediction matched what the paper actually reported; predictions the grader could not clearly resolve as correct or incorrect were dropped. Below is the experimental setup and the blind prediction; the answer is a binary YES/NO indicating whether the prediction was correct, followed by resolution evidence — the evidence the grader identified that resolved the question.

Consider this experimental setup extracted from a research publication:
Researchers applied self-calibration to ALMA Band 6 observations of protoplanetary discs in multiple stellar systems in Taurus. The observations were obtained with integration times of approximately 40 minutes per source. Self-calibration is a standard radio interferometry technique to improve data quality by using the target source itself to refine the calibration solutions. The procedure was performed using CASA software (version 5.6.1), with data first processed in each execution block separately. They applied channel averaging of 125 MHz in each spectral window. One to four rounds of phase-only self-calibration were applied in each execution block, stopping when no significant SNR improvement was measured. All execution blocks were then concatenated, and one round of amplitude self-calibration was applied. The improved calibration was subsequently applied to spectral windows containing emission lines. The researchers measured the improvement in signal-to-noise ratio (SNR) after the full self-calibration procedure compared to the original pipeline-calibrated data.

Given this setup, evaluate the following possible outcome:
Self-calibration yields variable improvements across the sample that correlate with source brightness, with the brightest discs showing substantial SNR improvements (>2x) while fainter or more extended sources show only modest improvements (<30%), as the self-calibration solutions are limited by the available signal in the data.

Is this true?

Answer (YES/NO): NO